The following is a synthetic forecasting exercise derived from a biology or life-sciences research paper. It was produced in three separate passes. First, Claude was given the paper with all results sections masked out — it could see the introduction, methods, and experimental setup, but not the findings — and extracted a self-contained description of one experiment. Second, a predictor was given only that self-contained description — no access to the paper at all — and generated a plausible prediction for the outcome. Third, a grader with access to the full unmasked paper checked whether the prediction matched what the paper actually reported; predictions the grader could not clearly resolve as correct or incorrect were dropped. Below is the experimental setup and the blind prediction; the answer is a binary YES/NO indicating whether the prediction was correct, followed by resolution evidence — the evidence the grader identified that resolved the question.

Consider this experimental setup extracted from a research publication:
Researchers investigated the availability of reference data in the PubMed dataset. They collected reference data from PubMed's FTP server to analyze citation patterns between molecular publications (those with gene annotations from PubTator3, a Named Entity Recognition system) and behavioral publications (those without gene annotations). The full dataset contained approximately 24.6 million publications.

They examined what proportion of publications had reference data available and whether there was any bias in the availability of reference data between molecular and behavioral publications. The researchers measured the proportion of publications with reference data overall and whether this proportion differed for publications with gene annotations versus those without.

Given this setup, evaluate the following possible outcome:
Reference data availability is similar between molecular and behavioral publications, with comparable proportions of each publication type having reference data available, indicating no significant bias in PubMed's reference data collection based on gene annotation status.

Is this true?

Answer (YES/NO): NO